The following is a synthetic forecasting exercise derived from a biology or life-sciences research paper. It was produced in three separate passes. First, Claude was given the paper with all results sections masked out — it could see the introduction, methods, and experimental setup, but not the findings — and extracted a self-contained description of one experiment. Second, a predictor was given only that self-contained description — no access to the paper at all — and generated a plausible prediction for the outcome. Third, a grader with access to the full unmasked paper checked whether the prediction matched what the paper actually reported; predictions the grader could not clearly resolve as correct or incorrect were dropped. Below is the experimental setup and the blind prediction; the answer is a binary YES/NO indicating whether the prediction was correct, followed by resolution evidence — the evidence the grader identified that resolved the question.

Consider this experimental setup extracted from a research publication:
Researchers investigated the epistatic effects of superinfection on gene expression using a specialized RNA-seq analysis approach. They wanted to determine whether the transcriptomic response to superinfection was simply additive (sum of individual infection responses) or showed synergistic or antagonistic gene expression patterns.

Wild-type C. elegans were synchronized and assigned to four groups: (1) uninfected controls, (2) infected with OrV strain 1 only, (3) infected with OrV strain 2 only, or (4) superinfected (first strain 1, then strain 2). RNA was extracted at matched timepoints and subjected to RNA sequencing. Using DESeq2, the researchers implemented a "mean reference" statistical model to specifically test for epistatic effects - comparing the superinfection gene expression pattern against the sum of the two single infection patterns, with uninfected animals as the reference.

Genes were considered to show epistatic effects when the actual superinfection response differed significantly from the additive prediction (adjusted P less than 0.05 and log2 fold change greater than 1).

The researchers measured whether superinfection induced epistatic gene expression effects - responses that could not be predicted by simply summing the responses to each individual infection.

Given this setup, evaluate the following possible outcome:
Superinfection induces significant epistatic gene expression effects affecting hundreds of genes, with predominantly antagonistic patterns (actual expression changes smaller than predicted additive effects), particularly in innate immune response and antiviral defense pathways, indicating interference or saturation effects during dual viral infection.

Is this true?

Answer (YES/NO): NO